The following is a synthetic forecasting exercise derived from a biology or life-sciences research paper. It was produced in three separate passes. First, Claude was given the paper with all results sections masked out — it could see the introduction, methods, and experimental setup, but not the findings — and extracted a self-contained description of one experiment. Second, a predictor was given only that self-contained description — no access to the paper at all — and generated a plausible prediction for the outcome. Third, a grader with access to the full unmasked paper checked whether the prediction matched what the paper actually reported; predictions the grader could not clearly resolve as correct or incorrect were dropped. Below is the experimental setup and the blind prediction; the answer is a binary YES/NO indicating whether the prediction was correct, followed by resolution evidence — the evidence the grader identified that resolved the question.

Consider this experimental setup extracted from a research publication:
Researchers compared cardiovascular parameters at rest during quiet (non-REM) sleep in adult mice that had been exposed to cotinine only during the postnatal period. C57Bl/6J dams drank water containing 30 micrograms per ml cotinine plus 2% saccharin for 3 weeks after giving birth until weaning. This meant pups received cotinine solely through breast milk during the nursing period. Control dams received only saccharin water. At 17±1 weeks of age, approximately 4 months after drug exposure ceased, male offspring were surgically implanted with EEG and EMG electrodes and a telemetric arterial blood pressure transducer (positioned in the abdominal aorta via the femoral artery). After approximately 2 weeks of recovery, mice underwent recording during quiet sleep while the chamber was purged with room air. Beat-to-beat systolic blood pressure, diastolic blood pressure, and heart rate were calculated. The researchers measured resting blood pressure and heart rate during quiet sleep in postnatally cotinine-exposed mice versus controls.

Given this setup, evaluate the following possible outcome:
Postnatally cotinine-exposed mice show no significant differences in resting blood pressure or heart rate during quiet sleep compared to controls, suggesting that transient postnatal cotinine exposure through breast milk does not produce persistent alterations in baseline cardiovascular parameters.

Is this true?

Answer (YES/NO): NO